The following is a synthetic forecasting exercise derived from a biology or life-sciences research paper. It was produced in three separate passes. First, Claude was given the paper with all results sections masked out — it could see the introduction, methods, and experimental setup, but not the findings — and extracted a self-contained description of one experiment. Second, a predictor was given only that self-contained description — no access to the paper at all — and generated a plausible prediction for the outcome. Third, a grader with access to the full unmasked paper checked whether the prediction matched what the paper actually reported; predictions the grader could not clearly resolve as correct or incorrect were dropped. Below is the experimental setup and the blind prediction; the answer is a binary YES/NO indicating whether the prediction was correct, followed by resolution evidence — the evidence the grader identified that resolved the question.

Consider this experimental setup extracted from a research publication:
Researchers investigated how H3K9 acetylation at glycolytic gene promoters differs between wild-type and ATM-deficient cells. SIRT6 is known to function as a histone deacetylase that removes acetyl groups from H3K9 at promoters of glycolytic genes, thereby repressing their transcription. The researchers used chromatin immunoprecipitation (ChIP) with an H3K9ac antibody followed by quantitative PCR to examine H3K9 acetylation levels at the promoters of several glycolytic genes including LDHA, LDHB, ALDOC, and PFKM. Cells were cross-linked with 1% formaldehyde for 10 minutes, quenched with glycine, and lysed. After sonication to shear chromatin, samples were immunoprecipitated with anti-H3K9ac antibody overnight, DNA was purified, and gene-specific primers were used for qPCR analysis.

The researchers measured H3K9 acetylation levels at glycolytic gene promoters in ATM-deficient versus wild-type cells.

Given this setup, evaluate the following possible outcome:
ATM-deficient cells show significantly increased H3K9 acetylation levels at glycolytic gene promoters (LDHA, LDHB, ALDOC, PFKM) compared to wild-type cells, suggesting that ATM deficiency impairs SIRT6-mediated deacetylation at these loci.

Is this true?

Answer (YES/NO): YES